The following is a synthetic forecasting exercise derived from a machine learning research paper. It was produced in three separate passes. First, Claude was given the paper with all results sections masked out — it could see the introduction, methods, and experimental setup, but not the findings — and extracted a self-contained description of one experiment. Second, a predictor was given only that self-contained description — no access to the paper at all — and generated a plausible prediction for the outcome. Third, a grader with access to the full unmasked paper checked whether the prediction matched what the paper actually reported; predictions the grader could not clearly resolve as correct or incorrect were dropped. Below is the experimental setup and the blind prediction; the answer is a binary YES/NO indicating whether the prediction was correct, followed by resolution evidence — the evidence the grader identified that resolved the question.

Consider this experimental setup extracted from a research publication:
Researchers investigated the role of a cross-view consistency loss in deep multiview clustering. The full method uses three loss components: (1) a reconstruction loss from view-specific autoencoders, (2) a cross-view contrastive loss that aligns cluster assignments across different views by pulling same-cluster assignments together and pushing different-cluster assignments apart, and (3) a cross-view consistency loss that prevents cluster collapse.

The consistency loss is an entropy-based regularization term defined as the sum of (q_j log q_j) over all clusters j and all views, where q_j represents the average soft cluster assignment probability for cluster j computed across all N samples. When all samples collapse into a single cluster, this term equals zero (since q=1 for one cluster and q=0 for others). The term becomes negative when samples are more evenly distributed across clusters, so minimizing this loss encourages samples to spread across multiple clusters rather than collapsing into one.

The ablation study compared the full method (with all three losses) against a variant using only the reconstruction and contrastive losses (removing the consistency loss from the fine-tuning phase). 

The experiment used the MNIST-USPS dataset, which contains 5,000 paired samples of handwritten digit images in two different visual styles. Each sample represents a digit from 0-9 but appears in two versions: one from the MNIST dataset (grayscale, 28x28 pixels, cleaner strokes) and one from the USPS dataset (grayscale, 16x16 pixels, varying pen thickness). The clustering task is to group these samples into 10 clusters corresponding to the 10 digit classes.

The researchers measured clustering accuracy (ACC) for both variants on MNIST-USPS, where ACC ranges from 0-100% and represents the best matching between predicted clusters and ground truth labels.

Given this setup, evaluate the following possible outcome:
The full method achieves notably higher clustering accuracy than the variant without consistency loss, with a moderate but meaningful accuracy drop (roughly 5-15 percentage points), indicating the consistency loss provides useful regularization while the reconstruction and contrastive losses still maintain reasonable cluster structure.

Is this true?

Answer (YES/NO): NO